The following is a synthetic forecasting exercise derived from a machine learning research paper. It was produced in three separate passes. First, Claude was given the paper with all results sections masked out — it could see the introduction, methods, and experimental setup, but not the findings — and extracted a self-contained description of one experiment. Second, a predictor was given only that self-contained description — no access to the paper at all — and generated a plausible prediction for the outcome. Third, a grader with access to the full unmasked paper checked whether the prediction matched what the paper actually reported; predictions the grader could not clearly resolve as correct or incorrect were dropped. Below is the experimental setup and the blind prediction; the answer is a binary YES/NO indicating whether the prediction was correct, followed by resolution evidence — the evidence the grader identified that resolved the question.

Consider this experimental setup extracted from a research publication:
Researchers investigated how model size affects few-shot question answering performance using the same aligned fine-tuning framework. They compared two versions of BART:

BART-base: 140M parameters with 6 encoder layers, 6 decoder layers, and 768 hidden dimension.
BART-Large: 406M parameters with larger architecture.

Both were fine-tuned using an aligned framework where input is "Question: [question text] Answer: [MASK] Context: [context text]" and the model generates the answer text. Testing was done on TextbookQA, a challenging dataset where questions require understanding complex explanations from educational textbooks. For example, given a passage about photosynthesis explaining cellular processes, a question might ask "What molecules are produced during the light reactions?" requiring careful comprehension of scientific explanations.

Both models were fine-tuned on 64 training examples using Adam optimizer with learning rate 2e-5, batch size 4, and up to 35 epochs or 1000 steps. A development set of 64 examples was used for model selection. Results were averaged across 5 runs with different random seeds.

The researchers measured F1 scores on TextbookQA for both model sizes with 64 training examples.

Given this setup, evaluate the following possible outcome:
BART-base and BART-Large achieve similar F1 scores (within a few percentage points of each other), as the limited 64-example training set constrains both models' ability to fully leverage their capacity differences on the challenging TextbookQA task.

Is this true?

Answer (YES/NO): NO